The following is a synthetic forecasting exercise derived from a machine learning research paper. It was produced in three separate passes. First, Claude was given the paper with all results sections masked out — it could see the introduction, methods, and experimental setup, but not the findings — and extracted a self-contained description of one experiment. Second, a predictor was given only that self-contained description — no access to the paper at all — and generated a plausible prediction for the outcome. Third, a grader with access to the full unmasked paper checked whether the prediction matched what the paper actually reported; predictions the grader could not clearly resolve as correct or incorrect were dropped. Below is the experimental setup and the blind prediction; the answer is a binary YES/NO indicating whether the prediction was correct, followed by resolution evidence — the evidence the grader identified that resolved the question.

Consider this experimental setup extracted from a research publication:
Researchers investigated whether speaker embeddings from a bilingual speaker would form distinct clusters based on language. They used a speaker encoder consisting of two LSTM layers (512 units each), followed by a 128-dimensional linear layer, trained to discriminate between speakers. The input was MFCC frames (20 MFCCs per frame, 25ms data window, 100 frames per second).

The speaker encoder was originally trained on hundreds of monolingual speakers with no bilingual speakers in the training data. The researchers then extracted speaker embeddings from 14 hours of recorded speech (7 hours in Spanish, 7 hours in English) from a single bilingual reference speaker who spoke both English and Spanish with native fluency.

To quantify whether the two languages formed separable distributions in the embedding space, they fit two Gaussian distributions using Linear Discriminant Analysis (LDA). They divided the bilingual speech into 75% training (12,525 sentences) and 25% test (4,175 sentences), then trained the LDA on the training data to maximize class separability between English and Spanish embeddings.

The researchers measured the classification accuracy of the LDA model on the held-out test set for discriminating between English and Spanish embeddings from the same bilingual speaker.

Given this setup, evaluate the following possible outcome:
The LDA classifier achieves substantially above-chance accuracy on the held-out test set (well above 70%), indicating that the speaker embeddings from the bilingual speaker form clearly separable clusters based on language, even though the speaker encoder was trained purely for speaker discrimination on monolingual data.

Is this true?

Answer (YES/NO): YES